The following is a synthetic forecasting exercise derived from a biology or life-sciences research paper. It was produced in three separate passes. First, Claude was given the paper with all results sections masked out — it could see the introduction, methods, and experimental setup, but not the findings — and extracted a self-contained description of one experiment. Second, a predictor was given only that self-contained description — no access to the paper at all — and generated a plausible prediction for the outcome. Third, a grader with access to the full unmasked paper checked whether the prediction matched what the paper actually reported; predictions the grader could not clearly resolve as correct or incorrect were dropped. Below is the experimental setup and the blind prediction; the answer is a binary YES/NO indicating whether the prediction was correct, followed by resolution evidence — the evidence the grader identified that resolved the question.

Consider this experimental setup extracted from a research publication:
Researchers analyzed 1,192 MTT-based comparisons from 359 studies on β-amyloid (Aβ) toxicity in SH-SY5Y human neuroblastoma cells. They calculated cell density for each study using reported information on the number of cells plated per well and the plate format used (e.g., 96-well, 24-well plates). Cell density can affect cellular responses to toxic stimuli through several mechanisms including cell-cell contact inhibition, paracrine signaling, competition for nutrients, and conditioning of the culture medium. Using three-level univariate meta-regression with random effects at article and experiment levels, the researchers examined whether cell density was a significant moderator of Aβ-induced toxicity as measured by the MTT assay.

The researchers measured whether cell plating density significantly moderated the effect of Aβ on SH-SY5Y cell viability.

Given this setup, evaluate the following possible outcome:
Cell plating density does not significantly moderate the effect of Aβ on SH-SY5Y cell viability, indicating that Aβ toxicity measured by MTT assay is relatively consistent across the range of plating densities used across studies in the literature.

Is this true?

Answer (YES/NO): YES